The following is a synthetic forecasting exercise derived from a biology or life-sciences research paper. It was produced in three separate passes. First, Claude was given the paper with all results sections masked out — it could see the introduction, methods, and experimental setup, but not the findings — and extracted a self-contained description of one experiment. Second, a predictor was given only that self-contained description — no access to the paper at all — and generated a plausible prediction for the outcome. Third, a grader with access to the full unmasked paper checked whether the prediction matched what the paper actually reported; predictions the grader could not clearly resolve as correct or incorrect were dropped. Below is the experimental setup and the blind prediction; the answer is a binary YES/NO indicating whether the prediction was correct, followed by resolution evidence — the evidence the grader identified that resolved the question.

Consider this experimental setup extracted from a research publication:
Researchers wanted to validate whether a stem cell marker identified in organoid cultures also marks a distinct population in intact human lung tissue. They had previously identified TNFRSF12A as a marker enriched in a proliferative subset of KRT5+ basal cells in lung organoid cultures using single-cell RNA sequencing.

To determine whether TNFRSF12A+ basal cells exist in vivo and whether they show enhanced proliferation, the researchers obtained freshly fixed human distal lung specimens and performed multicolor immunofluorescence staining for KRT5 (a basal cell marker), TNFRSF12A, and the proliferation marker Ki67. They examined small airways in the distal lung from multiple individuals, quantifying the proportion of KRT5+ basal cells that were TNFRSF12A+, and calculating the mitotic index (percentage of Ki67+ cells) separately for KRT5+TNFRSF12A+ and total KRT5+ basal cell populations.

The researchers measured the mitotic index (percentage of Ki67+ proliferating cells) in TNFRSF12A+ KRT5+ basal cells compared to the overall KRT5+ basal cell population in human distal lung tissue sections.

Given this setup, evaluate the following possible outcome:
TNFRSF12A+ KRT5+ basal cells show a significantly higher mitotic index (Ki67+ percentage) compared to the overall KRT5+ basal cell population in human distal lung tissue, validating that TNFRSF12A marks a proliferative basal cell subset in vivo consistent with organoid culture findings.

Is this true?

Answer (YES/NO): YES